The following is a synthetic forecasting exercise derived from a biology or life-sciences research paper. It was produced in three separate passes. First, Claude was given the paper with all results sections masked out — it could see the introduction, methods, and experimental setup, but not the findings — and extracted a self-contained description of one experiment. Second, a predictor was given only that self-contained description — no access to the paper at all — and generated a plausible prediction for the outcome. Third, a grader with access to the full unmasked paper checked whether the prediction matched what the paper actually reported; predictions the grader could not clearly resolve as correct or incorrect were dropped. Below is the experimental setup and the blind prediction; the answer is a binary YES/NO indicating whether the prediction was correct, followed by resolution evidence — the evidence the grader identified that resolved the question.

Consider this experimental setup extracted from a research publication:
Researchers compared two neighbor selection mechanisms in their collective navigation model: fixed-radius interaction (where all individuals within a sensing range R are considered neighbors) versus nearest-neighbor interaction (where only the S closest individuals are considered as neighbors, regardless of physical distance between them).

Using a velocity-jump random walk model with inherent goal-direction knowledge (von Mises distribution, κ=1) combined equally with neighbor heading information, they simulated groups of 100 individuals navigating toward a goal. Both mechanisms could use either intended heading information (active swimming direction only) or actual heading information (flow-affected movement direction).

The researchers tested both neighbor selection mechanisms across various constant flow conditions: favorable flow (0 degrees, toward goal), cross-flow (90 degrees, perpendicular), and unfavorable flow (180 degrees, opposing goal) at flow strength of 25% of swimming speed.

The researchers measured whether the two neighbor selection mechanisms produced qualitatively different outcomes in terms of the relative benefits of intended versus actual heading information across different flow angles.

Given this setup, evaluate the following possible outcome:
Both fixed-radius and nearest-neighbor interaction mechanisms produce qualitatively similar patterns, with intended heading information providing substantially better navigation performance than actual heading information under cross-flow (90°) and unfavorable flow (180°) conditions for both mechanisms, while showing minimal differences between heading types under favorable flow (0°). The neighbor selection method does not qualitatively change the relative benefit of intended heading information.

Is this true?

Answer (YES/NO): NO